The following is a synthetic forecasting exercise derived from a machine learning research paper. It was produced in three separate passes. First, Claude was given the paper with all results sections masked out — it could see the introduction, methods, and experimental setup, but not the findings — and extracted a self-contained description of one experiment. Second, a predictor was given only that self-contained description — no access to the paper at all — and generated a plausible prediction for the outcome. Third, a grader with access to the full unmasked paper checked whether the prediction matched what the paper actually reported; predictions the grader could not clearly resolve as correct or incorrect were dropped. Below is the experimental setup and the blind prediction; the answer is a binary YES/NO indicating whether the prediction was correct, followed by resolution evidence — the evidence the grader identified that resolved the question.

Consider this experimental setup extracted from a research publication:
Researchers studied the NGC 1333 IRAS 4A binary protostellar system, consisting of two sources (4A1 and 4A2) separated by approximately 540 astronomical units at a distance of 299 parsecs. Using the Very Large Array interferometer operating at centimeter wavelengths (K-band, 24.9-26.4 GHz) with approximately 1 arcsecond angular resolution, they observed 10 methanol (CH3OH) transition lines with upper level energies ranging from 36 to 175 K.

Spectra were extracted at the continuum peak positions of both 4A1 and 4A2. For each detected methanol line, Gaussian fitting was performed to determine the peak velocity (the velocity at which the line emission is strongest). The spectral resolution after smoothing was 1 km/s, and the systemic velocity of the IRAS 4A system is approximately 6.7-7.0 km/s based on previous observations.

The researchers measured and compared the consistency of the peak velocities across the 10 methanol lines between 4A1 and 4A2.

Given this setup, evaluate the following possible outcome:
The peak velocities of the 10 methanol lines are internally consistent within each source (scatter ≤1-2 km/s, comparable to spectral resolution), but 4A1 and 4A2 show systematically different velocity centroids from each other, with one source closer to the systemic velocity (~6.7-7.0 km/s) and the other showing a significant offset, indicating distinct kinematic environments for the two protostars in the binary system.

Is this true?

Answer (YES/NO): NO